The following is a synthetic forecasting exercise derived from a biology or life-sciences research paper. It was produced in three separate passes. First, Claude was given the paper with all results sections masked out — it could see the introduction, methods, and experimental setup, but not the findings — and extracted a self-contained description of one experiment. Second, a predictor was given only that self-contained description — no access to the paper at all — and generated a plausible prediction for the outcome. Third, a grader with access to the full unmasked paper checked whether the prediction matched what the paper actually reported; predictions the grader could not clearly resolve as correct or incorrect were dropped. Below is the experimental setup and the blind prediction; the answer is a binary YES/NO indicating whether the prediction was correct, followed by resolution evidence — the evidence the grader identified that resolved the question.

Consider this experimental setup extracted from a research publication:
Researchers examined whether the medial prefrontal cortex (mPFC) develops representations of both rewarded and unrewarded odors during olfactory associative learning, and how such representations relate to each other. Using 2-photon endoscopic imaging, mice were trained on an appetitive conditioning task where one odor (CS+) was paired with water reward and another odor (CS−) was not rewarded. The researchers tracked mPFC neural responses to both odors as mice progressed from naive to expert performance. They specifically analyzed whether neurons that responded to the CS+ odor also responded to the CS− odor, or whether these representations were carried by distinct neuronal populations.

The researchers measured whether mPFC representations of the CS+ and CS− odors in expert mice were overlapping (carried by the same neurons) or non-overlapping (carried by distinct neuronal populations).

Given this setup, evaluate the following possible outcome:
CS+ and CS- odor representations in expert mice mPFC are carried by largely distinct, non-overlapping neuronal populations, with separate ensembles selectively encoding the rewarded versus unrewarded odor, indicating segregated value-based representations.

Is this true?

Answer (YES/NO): YES